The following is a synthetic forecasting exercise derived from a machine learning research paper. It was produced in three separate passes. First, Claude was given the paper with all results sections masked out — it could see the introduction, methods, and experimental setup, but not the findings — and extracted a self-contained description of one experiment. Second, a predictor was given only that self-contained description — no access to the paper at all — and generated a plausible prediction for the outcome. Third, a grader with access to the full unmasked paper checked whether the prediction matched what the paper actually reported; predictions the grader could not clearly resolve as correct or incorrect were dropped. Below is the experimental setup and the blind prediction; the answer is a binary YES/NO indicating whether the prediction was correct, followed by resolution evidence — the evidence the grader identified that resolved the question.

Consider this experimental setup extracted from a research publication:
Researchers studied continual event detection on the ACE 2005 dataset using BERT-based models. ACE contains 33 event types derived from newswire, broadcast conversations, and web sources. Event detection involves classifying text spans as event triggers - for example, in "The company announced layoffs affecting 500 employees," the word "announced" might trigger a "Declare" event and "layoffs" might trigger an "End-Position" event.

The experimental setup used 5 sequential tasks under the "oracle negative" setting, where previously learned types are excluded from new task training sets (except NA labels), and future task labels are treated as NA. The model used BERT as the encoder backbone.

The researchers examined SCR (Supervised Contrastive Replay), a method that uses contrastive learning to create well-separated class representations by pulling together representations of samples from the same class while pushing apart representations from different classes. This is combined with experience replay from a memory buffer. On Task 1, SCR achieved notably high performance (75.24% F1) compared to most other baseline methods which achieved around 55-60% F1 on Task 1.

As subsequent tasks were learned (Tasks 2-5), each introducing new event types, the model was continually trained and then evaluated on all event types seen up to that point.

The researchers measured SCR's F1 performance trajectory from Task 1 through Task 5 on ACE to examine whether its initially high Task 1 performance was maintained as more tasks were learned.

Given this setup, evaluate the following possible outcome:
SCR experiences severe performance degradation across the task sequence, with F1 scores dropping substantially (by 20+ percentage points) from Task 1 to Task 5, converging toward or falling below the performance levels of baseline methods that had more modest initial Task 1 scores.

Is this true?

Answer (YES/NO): NO